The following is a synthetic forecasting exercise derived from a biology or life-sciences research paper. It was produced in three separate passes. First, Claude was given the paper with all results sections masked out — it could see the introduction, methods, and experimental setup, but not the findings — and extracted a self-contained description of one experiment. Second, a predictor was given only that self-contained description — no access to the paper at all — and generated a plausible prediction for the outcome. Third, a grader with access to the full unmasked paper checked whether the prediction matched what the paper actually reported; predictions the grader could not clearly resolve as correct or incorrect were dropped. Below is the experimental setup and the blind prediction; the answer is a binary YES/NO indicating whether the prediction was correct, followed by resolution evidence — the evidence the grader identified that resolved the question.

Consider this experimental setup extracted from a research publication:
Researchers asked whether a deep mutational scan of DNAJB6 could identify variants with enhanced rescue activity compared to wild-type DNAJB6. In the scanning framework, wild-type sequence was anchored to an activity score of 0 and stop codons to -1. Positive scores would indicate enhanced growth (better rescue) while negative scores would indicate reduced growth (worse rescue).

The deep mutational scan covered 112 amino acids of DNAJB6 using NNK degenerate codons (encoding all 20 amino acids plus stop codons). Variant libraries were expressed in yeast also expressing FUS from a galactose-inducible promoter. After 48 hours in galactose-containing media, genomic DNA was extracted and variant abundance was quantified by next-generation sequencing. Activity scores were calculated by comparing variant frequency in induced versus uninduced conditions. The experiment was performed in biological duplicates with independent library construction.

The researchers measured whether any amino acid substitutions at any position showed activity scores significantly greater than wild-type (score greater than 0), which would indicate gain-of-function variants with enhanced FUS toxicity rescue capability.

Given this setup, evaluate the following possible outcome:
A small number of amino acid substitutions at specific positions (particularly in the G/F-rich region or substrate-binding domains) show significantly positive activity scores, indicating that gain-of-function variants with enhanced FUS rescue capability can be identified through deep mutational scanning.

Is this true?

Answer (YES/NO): YES